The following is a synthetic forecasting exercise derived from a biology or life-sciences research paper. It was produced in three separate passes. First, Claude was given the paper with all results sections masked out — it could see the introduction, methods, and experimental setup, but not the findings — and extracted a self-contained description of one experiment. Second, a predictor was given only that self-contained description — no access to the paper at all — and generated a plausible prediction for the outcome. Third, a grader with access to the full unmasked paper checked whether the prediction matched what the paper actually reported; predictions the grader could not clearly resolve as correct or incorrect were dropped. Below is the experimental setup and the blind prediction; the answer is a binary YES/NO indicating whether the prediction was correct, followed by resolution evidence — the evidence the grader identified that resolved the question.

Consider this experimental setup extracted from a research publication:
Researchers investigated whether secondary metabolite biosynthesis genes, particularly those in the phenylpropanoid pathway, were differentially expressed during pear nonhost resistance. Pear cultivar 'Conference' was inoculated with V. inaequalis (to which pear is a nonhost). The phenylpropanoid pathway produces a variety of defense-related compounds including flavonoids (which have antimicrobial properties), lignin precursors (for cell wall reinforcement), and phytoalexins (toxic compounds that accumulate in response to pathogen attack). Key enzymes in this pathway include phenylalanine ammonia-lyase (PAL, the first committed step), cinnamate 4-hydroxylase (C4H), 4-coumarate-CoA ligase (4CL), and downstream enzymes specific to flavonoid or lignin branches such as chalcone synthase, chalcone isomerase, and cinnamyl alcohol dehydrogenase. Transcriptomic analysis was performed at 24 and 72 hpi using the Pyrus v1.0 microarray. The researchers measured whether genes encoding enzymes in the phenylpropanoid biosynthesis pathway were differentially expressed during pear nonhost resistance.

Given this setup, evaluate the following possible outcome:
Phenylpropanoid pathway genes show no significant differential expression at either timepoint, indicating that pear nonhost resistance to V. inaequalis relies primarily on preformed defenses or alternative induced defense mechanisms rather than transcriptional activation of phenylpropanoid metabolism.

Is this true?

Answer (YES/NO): NO